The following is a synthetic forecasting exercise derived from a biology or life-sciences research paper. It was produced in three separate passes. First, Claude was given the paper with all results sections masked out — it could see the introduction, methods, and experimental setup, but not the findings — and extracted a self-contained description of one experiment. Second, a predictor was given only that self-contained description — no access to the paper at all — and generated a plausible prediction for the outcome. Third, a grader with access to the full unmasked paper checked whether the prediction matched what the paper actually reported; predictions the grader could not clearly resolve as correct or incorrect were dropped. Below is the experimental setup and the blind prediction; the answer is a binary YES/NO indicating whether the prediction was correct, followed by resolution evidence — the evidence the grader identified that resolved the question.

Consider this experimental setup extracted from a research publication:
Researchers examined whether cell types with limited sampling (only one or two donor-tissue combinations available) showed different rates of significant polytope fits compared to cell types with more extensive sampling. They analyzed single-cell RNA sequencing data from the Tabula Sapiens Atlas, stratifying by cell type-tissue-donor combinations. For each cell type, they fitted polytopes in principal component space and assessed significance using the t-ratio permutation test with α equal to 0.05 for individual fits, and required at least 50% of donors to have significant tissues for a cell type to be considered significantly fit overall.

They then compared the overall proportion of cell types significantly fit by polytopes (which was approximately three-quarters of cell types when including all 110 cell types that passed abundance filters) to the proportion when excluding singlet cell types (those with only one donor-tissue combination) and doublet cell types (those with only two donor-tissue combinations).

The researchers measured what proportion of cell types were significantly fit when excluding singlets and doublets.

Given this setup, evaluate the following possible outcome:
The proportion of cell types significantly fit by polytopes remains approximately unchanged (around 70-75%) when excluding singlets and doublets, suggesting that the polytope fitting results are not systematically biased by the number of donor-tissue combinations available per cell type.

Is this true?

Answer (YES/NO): NO